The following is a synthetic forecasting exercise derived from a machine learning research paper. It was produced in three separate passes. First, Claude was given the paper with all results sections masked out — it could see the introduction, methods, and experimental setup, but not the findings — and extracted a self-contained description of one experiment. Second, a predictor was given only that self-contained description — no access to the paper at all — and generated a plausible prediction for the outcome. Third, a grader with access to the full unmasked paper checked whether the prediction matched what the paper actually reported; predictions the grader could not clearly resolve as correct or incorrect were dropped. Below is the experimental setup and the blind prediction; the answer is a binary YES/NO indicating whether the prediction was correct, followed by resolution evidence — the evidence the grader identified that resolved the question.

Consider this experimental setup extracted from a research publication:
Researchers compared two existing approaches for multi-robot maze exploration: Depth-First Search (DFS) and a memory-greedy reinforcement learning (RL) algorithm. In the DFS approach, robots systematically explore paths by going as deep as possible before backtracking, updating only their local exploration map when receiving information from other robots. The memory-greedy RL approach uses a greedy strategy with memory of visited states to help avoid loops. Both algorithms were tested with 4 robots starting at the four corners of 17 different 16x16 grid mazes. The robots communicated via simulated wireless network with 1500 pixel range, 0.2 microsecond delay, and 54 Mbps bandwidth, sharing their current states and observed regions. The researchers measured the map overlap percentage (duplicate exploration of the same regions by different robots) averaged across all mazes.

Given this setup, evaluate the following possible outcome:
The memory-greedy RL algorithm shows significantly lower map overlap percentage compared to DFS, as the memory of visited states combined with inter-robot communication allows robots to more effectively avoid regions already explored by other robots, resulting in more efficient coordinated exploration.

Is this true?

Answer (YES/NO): NO